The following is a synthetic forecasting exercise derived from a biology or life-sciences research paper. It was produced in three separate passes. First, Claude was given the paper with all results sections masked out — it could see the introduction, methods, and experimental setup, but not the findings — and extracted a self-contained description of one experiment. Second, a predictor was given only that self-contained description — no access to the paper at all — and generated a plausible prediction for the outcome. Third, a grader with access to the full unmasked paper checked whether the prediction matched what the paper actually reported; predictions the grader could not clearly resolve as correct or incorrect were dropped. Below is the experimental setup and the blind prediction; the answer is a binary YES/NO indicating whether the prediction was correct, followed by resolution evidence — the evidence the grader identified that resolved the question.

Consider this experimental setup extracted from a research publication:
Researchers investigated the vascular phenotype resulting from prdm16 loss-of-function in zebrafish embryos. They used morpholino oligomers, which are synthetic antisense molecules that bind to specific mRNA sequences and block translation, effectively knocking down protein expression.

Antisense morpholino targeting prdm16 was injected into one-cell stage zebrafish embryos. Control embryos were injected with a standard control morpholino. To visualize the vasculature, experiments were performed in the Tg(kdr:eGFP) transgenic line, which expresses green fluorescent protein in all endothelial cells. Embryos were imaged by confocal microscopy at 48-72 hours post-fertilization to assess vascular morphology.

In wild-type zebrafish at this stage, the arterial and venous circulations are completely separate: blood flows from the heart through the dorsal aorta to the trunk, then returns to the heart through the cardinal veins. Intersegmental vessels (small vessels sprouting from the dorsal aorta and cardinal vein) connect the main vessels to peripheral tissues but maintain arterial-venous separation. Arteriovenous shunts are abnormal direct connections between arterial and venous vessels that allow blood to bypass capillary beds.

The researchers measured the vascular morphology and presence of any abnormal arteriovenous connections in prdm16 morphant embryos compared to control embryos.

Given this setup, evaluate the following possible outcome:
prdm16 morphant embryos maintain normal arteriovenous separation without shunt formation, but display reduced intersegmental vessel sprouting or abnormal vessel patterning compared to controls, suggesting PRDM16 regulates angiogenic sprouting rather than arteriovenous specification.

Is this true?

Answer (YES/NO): NO